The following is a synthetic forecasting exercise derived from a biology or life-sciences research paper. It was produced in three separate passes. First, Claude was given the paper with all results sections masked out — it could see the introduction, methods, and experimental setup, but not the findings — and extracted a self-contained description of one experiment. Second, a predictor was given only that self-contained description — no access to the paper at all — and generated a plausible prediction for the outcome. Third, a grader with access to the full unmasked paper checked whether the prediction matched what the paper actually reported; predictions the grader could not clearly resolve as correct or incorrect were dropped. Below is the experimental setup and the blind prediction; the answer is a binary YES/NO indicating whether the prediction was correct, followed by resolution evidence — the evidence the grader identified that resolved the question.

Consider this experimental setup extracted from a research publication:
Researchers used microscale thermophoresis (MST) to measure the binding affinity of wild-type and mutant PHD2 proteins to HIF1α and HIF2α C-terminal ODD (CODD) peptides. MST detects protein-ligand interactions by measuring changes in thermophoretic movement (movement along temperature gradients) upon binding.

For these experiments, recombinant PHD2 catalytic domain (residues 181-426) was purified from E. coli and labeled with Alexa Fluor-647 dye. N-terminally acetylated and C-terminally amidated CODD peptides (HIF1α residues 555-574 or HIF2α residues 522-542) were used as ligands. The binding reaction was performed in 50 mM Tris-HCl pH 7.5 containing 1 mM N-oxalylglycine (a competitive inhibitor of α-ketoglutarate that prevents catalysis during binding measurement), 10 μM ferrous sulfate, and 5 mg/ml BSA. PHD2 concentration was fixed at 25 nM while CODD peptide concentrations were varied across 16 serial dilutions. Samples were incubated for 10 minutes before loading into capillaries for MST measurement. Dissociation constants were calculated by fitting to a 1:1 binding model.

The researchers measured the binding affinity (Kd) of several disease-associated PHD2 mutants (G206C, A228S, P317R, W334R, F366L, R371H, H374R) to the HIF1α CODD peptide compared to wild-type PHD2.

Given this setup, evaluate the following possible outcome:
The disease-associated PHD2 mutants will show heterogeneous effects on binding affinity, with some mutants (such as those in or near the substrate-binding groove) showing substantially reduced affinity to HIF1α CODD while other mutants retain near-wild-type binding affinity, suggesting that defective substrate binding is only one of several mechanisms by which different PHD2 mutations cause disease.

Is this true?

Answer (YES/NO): YES